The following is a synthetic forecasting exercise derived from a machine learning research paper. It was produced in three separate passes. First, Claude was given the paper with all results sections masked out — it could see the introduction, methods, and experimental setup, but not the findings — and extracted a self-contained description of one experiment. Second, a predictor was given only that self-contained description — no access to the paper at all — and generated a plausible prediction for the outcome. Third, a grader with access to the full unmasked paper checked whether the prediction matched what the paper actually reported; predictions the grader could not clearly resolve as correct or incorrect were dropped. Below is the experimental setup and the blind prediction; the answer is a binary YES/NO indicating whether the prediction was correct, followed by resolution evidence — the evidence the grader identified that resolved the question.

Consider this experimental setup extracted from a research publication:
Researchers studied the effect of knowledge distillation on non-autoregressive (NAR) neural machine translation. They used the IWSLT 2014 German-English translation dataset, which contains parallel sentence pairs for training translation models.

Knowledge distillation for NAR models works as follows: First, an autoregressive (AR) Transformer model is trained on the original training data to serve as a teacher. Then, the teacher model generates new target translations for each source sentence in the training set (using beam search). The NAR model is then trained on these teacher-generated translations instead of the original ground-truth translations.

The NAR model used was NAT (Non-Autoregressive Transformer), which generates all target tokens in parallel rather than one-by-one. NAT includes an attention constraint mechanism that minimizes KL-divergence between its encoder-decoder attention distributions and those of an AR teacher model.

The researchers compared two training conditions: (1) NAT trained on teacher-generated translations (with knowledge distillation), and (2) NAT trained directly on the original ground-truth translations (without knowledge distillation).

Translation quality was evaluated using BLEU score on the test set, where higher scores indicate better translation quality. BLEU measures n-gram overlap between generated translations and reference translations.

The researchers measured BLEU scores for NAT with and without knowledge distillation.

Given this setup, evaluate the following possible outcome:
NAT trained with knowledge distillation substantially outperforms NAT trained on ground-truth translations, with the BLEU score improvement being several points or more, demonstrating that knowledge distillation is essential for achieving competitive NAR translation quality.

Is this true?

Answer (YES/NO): YES